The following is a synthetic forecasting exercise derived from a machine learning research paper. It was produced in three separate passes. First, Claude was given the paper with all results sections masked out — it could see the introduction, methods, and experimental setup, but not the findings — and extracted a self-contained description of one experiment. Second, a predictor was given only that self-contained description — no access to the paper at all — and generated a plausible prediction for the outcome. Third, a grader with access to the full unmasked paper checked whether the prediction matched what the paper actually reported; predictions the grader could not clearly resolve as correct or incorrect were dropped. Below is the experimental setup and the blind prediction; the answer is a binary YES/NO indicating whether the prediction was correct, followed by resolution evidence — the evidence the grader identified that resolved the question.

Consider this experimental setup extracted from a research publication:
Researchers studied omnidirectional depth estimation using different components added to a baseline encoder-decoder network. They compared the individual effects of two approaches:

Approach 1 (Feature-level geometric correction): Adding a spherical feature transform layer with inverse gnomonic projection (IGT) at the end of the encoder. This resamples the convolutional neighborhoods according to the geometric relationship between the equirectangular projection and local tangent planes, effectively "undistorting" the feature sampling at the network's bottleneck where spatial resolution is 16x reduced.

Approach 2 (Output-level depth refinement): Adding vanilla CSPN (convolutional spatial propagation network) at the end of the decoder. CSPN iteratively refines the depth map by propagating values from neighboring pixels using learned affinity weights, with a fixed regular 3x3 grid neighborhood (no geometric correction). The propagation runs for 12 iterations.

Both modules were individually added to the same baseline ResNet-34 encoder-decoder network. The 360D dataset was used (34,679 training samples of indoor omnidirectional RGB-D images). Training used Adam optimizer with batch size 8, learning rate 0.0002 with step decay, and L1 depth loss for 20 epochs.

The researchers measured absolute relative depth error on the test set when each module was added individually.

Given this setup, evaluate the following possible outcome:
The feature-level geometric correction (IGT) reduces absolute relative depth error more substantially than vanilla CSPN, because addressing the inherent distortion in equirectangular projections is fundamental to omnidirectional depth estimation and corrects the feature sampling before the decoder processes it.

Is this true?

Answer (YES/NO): YES